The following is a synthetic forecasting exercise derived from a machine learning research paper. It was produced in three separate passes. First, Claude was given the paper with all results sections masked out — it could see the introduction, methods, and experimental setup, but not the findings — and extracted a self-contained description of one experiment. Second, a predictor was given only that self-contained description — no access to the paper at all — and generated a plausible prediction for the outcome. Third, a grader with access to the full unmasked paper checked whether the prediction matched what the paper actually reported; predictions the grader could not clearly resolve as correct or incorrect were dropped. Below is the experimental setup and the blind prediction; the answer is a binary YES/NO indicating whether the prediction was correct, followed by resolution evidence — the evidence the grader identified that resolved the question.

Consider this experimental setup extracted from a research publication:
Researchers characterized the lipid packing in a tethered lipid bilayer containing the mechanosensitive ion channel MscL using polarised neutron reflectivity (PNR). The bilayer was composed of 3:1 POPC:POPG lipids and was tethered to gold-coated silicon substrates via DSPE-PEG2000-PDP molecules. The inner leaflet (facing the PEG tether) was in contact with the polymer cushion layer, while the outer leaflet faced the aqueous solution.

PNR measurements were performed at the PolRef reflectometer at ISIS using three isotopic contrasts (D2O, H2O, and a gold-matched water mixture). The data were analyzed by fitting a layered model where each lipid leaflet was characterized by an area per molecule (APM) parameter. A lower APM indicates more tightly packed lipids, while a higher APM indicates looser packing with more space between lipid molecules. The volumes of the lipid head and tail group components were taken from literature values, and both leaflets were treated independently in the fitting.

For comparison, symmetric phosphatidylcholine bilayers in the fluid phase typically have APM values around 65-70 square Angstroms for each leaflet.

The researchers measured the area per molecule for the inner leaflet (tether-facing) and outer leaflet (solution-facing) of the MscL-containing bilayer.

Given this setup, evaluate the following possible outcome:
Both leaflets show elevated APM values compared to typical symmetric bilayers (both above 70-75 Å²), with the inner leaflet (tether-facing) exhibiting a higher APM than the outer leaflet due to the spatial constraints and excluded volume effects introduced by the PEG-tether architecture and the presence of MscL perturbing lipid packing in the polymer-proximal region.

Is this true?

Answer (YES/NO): NO